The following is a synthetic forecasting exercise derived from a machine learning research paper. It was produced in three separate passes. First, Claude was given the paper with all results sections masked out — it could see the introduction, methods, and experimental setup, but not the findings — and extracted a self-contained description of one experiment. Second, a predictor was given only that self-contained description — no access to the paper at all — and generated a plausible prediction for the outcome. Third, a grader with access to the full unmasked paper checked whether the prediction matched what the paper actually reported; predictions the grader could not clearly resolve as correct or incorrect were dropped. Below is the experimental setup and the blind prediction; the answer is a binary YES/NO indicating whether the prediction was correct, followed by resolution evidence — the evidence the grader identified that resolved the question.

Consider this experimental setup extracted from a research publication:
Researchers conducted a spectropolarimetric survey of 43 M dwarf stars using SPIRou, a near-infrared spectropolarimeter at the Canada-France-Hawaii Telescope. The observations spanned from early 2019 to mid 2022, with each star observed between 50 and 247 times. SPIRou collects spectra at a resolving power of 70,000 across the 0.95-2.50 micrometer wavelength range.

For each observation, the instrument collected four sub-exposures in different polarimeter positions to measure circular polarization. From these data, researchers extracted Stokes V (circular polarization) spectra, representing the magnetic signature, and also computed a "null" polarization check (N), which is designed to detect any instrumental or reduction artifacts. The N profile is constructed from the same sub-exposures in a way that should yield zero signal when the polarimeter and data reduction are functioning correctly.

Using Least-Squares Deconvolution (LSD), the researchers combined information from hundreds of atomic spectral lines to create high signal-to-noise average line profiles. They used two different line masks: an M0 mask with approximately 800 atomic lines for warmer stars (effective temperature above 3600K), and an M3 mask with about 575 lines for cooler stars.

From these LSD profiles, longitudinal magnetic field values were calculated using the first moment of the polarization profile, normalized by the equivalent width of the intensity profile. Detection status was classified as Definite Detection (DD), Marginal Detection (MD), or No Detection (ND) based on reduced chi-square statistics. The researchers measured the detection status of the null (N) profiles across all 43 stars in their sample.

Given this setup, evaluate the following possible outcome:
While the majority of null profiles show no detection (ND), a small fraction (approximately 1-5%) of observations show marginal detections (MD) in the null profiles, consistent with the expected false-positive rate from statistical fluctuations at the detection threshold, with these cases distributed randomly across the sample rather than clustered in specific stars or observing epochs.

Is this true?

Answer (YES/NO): NO